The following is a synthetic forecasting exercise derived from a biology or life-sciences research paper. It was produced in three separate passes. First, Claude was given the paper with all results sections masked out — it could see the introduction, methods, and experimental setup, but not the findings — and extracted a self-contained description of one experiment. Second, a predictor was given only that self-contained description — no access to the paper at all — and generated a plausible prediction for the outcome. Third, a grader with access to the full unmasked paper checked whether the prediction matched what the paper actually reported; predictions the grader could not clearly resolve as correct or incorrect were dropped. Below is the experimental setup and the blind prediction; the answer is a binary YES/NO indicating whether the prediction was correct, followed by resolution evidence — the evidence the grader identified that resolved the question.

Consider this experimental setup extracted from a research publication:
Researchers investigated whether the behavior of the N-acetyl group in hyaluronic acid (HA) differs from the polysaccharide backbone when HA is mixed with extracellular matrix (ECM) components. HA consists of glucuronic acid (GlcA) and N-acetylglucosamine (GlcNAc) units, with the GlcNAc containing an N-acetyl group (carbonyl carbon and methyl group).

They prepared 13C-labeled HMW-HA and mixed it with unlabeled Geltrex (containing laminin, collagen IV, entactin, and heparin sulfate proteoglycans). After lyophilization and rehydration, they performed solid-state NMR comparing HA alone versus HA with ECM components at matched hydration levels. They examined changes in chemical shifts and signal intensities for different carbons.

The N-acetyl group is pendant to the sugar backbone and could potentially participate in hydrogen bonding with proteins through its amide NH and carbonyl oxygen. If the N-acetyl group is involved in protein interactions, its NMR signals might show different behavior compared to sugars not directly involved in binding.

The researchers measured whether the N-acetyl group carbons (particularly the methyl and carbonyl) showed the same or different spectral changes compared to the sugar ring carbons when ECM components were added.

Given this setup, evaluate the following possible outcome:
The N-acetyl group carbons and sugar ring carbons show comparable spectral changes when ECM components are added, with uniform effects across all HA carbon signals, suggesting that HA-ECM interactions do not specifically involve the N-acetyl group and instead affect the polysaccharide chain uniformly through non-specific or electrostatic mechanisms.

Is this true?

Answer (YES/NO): NO